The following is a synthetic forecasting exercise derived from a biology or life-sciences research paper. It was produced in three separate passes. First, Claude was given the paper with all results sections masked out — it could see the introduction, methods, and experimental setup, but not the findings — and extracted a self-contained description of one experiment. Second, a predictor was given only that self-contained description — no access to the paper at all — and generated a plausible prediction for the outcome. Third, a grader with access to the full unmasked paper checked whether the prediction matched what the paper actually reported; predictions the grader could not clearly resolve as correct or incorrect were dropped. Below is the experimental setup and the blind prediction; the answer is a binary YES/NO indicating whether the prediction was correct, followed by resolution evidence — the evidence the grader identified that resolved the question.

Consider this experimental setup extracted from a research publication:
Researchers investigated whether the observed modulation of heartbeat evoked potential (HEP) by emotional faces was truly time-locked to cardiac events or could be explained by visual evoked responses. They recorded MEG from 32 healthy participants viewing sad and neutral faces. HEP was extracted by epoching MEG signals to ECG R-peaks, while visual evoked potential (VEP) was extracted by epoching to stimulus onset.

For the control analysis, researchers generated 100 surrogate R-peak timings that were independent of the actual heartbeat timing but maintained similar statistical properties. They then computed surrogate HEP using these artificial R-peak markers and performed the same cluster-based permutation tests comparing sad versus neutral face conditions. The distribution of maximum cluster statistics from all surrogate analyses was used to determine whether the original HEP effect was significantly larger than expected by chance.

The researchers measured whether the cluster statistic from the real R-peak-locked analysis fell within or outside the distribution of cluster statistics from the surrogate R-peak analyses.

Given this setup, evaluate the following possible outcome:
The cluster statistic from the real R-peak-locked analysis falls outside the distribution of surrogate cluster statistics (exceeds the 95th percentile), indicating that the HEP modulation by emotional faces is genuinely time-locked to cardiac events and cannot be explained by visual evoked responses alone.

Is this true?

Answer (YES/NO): YES